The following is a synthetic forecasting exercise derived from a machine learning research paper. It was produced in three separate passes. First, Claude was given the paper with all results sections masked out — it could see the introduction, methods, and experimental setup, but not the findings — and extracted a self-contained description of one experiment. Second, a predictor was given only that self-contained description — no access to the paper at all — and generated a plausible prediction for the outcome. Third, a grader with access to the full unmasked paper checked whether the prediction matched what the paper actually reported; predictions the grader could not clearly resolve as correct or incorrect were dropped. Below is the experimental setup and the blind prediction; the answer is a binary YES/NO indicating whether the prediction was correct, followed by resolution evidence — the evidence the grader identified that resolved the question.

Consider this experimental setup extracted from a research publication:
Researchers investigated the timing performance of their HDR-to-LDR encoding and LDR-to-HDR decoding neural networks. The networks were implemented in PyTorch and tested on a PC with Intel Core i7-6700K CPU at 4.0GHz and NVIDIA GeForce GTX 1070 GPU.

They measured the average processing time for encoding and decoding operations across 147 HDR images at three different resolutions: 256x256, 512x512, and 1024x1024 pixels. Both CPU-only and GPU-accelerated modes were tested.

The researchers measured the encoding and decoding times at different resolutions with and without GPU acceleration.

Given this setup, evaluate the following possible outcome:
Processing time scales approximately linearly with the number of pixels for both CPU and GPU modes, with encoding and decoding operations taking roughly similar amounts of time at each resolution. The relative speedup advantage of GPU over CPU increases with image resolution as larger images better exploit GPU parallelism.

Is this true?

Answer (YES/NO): NO